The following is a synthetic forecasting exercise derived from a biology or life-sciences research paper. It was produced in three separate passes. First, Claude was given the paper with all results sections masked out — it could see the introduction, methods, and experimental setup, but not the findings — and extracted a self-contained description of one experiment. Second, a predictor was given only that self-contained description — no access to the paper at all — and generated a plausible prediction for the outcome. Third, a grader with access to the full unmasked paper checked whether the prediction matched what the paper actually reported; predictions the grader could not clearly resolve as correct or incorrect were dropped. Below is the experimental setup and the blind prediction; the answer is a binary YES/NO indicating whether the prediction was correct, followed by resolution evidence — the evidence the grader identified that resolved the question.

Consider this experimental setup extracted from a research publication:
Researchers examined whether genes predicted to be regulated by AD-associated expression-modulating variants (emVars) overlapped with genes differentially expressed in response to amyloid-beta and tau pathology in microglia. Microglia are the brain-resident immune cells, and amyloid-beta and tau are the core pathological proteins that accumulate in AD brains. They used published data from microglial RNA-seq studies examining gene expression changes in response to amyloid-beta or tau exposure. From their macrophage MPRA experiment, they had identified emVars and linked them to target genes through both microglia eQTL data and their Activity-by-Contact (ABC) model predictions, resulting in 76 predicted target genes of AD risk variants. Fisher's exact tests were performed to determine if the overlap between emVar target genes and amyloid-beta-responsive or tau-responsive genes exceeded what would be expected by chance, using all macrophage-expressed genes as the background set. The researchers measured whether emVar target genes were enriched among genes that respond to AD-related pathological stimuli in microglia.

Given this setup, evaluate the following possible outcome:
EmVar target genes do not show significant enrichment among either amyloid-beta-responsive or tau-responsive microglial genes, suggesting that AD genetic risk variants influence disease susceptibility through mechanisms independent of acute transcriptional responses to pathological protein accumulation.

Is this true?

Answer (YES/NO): NO